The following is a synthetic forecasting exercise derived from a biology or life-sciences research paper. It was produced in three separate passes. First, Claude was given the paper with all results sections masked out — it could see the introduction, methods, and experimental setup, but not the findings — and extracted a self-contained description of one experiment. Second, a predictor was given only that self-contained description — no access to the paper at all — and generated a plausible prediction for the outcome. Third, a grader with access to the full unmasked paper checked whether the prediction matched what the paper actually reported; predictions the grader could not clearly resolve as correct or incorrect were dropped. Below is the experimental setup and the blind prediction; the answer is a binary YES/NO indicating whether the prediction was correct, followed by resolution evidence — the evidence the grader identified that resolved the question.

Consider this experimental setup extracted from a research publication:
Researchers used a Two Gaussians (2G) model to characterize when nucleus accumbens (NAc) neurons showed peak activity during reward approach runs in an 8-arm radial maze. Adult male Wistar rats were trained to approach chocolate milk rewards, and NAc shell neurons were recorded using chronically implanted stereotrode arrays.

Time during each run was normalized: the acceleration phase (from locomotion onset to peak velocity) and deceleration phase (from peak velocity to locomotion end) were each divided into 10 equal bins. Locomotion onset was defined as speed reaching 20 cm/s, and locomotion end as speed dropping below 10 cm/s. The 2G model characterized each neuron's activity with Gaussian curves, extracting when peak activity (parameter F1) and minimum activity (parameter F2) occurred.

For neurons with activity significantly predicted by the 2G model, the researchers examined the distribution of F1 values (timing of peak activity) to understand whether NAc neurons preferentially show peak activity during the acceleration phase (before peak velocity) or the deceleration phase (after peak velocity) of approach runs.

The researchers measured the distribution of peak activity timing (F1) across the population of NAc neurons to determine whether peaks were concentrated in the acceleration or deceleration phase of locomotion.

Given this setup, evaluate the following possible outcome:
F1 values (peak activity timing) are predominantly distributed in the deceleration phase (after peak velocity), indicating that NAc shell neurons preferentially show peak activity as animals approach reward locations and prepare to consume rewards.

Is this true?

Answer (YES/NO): NO